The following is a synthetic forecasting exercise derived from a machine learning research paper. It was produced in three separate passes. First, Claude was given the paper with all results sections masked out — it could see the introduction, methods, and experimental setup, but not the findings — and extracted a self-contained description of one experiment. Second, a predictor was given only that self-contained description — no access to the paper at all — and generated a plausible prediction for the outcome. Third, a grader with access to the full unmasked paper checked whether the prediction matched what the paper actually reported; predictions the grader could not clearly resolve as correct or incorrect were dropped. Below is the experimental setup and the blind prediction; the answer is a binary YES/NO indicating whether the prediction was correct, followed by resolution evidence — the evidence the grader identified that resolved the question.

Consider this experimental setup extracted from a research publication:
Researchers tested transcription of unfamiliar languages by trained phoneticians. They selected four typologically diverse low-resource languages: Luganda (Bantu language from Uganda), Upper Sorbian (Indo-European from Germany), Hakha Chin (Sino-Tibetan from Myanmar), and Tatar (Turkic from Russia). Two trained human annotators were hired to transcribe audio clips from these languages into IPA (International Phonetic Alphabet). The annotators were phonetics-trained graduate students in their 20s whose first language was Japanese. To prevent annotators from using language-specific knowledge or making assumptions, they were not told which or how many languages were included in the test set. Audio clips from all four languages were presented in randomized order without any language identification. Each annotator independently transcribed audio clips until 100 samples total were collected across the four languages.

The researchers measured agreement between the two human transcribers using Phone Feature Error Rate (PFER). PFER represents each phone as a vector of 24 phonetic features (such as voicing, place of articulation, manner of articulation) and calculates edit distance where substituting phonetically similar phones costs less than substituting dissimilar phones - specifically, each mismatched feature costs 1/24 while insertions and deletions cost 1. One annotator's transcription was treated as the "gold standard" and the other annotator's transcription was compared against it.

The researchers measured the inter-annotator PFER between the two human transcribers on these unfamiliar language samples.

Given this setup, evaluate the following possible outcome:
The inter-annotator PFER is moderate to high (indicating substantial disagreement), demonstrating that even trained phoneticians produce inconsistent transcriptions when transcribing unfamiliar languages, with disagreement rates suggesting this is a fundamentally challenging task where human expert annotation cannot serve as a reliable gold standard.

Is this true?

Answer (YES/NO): NO